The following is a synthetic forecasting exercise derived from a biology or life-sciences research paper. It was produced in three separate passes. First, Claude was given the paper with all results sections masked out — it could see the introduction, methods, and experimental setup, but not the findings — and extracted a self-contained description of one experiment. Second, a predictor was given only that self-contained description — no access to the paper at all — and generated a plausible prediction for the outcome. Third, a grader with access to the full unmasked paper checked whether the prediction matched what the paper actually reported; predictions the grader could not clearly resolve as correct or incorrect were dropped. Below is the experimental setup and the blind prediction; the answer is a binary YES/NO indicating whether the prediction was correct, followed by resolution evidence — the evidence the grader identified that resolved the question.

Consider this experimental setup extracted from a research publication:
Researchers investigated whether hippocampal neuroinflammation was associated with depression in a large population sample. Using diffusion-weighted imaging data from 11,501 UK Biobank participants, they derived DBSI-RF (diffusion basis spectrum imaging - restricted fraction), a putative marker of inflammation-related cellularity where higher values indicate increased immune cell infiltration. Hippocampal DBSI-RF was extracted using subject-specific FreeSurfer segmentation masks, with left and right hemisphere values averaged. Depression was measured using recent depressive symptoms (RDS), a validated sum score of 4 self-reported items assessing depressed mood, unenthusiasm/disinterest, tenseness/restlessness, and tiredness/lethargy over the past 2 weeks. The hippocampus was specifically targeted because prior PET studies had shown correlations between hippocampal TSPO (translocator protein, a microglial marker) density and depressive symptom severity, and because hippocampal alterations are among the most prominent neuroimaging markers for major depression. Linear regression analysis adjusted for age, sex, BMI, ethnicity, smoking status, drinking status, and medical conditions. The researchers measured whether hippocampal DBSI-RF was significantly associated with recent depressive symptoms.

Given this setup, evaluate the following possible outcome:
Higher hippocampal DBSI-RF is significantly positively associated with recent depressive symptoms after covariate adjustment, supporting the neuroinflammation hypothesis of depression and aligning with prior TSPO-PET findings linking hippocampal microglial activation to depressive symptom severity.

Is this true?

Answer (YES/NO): NO